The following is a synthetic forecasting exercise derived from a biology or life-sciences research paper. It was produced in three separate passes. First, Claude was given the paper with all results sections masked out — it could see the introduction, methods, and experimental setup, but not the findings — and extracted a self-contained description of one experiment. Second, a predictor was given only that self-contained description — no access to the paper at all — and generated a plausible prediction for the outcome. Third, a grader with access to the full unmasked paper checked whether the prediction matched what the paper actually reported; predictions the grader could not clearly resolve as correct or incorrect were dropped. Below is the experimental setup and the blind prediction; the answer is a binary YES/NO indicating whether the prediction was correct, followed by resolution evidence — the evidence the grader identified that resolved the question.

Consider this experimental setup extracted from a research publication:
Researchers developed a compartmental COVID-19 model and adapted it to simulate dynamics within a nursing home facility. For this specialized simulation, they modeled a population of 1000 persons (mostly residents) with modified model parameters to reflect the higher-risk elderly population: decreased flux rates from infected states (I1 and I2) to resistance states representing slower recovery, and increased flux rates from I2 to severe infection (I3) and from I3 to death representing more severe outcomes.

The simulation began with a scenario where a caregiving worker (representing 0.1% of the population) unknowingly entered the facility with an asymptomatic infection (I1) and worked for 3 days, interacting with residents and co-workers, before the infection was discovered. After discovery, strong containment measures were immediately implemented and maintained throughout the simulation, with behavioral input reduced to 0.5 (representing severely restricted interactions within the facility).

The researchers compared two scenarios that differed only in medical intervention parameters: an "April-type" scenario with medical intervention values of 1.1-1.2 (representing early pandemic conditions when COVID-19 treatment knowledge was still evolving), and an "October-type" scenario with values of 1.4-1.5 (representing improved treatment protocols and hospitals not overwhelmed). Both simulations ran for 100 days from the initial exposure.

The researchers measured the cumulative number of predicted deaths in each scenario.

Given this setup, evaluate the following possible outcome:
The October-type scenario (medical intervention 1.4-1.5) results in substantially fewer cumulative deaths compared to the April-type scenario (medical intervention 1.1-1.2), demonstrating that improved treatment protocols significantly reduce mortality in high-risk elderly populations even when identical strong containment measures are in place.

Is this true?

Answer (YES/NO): YES